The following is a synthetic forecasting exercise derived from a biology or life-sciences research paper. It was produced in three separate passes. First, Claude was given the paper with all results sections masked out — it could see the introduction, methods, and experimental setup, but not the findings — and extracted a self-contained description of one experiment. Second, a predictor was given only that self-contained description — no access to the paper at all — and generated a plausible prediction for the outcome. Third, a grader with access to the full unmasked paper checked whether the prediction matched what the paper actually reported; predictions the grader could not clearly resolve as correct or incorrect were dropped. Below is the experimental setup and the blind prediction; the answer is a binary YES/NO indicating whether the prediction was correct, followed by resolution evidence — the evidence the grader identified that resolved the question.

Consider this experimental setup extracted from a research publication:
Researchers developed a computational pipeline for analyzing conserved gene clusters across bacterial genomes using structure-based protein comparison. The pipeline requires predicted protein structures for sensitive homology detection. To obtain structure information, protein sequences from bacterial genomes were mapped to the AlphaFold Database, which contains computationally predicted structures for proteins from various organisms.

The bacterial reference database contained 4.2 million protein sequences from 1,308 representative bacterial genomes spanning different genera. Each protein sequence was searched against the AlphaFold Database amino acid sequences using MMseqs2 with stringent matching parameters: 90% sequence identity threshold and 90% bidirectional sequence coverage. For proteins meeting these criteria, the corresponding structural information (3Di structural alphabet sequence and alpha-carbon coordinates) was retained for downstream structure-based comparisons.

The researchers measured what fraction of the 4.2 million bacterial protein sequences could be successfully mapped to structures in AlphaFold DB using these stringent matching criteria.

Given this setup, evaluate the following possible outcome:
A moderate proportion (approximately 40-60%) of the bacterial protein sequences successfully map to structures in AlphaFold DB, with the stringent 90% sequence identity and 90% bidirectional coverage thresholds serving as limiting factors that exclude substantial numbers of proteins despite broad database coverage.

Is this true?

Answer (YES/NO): NO